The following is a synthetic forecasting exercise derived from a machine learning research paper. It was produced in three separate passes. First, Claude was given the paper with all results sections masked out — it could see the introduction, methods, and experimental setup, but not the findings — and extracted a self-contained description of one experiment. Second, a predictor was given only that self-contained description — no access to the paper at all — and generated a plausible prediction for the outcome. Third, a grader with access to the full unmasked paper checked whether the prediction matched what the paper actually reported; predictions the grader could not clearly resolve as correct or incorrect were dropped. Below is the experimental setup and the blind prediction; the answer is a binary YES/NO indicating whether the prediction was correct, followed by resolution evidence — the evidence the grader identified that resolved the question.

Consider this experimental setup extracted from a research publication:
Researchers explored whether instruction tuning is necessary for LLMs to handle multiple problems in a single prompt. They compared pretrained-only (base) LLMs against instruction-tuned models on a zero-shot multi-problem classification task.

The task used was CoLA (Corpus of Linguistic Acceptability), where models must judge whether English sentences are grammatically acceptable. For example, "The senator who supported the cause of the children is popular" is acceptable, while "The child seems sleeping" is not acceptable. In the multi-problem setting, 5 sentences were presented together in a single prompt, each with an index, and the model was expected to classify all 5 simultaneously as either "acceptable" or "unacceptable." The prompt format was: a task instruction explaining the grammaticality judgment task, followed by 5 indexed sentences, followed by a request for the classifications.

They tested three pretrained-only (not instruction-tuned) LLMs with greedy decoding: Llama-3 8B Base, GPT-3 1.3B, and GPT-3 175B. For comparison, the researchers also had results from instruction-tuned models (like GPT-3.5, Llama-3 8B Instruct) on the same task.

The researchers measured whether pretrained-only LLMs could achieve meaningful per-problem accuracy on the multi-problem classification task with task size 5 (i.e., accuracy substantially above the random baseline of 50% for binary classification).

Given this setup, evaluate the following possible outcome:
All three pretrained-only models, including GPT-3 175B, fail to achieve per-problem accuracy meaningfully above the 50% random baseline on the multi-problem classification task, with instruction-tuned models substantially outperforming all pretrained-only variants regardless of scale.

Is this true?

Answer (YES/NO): NO